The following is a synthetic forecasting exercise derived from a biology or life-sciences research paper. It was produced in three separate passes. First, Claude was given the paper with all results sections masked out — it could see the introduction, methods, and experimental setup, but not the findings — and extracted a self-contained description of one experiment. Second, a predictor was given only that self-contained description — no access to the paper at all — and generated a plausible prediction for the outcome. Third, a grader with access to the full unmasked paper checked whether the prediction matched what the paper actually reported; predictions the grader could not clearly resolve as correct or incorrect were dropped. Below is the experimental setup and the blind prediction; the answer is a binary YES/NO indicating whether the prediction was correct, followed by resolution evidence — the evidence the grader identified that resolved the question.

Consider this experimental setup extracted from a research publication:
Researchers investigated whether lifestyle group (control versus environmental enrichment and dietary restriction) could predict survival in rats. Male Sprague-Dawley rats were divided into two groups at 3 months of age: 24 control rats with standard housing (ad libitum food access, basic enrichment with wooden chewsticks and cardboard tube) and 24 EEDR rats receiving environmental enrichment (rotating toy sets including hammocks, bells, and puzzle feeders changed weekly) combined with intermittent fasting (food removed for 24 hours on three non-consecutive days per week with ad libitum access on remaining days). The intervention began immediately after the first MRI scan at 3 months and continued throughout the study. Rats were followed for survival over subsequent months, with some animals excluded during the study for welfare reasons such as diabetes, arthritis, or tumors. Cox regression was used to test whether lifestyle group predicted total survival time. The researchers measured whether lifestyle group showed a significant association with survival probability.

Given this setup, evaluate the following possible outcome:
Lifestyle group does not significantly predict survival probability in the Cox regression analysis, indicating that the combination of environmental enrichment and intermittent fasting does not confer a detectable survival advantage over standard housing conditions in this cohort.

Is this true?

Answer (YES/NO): YES